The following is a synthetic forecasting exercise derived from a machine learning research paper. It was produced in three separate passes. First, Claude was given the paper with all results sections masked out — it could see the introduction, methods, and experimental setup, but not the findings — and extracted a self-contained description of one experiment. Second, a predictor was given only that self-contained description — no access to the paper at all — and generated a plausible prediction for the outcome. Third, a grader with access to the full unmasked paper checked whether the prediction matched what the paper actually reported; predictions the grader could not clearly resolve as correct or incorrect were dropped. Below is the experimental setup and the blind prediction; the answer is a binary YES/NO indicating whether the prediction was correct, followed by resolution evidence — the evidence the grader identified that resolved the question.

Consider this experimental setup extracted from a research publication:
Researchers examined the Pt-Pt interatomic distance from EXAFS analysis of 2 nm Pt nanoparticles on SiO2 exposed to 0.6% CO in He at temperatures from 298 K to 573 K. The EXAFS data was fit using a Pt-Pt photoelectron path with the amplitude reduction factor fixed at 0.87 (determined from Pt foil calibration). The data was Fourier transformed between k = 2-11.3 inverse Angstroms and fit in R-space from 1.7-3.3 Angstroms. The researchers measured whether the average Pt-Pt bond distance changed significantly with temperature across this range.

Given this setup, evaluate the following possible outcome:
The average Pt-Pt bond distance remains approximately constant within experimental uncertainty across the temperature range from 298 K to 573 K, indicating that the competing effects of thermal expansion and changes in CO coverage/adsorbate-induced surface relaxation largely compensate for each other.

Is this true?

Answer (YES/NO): NO